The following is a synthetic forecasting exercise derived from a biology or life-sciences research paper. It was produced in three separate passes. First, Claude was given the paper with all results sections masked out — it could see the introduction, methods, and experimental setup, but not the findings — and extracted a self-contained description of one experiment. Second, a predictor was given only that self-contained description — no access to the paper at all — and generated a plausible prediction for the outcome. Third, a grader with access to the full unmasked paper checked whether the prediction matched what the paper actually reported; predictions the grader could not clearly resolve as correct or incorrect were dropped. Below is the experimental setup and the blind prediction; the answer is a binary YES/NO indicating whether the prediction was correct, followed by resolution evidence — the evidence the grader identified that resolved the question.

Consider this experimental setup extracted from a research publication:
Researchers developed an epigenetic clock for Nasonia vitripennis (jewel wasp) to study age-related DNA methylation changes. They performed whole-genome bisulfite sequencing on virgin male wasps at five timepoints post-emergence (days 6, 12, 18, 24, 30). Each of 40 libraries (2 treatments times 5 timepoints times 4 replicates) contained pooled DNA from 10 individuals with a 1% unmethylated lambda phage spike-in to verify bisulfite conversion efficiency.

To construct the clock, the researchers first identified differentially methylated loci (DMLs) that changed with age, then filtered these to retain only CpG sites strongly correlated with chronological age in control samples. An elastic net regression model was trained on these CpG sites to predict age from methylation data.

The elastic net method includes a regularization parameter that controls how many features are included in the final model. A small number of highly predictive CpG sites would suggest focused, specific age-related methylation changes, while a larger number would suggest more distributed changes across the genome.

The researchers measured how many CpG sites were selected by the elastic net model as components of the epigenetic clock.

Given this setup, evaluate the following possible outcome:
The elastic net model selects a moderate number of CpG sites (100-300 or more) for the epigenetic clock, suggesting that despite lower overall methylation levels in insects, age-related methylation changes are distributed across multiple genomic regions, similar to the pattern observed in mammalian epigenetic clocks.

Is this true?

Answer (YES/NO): NO